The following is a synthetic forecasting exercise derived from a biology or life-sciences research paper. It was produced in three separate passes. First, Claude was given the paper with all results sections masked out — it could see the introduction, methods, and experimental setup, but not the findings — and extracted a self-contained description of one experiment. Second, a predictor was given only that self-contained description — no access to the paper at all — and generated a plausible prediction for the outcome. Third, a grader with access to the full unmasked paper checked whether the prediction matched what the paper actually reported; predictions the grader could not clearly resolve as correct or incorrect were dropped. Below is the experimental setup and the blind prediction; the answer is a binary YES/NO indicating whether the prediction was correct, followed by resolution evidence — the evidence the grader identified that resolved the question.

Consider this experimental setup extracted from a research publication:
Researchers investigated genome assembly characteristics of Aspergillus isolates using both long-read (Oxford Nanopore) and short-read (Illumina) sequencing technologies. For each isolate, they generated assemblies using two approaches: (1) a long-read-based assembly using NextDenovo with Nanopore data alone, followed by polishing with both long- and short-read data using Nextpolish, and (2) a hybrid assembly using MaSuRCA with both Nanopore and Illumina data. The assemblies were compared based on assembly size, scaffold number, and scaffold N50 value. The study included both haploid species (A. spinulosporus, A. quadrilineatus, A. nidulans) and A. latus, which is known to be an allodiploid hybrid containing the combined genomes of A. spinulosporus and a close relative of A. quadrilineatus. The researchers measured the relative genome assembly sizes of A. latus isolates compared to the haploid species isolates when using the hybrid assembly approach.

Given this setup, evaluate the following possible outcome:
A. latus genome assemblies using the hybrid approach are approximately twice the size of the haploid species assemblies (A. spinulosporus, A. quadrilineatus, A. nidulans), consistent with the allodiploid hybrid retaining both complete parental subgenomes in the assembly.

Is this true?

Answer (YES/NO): YES